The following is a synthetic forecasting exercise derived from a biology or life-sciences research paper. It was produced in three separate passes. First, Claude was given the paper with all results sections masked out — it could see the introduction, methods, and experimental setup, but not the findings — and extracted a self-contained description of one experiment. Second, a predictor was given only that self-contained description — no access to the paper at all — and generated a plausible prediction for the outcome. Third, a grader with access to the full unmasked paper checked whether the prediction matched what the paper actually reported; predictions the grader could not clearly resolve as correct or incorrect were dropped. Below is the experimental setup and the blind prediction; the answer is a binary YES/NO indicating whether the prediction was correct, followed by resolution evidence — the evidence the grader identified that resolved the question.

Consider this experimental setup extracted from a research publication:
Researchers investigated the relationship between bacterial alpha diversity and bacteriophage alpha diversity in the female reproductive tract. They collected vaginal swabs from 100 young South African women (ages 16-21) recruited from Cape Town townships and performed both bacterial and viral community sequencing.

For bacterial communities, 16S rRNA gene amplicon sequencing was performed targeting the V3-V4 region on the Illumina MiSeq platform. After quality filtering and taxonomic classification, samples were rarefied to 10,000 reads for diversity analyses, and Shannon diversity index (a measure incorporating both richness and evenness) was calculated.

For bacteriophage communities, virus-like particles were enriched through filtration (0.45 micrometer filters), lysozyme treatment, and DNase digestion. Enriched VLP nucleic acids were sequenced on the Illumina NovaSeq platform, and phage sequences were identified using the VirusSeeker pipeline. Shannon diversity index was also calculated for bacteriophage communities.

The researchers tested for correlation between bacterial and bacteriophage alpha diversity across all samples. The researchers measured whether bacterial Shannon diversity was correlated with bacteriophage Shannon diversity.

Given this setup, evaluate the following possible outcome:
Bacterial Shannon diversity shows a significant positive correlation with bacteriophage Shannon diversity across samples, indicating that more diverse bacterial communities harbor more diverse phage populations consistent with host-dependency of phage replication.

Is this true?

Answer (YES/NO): YES